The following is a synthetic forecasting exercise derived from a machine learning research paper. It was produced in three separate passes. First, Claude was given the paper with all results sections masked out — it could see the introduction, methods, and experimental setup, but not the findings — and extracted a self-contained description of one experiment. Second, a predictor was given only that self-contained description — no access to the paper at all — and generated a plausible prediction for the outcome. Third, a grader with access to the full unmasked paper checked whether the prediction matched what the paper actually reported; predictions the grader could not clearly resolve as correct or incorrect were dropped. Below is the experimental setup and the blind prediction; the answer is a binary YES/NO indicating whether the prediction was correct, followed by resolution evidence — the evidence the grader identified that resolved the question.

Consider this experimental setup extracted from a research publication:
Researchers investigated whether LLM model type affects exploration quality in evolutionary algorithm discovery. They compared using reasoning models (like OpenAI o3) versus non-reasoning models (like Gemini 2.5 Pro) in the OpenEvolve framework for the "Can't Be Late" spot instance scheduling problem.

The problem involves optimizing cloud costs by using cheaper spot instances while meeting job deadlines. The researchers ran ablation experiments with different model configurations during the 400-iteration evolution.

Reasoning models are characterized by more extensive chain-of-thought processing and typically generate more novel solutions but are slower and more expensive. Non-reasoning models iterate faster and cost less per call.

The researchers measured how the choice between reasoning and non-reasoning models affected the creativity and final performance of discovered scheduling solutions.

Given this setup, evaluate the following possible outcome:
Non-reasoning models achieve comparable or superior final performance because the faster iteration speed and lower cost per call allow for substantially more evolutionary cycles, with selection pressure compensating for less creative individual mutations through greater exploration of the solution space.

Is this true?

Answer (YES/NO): NO